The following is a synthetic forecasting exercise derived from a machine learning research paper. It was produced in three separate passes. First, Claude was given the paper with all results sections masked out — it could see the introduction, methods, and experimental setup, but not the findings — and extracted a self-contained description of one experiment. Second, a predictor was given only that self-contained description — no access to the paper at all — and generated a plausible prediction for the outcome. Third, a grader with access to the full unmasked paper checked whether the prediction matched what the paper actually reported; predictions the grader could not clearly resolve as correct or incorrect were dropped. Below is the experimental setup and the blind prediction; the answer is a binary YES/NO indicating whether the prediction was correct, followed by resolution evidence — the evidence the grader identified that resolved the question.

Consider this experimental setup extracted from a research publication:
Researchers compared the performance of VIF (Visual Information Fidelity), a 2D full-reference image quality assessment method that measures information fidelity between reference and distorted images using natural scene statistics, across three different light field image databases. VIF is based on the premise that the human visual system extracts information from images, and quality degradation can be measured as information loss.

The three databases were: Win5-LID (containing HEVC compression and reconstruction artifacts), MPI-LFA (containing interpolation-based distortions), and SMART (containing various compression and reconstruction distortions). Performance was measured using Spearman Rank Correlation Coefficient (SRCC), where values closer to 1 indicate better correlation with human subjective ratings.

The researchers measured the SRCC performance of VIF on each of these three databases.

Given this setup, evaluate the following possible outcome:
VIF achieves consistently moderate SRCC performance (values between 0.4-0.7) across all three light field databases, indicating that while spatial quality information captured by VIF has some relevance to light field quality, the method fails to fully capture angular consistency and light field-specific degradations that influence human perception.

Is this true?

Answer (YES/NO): NO